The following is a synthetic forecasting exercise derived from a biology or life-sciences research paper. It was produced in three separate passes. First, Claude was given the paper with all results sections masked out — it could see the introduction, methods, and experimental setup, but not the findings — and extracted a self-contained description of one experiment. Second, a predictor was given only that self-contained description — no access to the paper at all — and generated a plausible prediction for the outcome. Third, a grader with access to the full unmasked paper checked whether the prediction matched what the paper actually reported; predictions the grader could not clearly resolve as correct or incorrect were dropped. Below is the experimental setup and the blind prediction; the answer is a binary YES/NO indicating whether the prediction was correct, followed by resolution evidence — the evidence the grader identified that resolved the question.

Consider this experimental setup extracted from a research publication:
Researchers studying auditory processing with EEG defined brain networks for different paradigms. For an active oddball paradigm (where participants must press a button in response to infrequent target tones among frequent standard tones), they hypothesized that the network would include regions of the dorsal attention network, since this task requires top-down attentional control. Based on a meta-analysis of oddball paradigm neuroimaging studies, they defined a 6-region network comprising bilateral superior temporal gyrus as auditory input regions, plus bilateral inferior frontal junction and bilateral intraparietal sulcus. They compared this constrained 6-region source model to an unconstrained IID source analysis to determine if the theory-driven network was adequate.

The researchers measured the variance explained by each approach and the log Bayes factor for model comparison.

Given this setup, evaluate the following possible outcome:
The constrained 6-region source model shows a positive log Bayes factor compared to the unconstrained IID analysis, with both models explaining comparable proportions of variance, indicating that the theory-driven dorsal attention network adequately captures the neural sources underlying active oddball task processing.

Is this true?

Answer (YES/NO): YES